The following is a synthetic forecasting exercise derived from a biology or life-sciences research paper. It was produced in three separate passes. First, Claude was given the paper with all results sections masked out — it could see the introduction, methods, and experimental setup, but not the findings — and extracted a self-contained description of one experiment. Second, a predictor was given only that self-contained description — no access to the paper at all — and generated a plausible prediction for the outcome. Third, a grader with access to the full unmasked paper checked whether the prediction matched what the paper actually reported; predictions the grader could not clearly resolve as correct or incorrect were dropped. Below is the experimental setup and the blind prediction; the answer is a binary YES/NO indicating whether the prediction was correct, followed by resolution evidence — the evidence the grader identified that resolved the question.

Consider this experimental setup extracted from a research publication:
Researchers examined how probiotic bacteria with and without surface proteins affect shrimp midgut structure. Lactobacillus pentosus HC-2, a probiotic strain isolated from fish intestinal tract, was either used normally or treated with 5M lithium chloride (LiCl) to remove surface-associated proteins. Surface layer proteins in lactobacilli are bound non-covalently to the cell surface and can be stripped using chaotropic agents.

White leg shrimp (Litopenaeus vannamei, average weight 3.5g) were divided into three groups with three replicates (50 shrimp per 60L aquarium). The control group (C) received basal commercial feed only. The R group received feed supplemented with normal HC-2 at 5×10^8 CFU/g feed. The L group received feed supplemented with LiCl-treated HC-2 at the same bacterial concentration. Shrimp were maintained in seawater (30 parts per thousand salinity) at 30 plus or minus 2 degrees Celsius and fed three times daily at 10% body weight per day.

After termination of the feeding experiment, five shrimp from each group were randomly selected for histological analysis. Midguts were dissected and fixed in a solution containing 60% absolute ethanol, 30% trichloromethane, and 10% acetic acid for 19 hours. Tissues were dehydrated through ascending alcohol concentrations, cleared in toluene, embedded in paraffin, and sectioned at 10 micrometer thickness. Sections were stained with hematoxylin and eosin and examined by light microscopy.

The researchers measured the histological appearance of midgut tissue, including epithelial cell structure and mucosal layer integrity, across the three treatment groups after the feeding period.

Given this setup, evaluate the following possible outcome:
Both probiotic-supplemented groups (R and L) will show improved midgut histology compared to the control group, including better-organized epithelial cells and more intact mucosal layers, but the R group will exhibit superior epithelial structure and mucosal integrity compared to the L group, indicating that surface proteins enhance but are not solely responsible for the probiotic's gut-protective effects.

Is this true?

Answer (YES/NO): NO